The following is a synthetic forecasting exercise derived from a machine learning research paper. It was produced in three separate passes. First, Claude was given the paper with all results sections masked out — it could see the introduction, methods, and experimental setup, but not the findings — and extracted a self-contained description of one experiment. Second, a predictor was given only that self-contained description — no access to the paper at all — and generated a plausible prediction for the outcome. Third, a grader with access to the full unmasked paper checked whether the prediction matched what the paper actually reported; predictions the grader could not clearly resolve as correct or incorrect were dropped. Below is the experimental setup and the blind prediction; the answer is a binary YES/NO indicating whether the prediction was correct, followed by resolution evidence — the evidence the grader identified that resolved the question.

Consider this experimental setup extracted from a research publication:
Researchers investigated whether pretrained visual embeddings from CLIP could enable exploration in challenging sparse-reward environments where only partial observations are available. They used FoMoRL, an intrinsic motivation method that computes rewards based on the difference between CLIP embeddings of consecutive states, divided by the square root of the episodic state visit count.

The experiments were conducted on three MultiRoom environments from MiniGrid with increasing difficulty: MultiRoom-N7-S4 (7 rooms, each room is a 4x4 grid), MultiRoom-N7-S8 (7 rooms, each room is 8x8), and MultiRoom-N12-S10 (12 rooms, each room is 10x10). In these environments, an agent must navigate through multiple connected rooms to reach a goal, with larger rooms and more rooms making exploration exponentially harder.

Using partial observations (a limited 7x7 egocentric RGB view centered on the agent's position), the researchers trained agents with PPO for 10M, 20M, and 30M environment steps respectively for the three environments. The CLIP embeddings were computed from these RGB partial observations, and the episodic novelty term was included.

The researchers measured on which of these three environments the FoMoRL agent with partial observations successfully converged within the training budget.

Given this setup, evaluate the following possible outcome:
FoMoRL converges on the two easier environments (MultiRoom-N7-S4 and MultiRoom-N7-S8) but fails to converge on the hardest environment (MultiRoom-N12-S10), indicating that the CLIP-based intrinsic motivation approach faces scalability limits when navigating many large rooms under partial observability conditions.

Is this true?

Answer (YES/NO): NO